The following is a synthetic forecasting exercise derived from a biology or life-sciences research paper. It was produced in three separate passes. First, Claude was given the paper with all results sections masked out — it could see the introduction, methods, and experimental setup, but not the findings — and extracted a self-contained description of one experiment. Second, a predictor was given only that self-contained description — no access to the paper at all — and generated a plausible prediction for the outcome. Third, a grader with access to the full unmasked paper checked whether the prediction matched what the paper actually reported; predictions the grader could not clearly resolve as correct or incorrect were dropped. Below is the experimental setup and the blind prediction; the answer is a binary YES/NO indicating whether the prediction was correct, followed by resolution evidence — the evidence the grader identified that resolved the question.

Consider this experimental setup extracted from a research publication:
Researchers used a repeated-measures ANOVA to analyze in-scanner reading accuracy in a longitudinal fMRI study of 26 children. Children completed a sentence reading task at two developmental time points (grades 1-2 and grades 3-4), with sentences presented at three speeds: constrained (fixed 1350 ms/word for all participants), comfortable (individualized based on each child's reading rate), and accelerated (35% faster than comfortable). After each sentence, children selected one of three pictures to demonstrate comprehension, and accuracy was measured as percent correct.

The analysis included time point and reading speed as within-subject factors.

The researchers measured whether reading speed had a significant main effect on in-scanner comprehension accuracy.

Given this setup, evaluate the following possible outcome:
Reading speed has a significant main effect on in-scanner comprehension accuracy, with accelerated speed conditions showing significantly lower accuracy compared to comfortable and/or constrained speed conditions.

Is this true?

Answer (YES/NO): NO